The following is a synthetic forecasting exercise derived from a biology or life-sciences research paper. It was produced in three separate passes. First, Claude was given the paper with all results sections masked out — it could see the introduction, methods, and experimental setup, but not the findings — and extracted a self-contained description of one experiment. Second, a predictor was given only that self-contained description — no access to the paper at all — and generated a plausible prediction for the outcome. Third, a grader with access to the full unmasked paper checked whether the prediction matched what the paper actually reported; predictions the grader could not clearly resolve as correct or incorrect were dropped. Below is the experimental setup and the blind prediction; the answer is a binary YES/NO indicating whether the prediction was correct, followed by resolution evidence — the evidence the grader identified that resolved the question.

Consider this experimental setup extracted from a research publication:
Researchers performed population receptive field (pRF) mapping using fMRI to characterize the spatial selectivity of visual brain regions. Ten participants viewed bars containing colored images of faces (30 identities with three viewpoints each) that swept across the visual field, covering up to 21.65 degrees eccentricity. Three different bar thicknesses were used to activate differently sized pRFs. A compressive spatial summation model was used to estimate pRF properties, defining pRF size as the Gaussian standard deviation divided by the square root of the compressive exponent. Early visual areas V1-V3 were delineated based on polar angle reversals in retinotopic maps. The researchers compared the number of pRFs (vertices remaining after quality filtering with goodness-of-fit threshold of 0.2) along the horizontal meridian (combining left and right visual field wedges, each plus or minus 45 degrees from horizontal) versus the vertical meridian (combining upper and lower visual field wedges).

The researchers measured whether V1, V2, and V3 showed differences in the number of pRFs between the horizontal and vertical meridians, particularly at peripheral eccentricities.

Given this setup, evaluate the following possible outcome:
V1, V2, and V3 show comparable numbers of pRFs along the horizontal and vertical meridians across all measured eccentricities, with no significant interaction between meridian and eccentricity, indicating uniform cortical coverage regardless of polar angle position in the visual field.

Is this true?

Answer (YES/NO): NO